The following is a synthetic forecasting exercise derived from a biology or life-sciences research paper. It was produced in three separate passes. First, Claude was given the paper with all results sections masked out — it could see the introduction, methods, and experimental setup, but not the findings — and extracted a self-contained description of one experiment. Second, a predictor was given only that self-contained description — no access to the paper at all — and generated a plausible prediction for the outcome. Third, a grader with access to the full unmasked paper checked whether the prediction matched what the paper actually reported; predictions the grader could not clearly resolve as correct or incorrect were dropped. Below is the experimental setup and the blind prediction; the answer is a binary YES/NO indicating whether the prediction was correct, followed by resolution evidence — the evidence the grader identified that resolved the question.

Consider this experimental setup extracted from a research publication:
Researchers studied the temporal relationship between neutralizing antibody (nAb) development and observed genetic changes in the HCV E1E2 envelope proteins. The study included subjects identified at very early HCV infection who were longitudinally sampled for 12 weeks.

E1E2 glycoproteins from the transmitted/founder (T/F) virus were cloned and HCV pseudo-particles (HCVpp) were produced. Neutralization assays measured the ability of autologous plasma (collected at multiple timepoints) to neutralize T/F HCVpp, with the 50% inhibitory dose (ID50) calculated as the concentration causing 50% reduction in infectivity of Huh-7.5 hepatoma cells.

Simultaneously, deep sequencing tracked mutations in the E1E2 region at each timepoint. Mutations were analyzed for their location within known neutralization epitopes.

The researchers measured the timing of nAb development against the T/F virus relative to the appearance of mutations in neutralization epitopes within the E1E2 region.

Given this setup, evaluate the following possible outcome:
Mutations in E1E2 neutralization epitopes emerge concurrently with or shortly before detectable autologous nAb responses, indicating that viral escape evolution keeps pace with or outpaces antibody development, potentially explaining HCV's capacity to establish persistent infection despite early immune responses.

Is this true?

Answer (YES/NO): NO